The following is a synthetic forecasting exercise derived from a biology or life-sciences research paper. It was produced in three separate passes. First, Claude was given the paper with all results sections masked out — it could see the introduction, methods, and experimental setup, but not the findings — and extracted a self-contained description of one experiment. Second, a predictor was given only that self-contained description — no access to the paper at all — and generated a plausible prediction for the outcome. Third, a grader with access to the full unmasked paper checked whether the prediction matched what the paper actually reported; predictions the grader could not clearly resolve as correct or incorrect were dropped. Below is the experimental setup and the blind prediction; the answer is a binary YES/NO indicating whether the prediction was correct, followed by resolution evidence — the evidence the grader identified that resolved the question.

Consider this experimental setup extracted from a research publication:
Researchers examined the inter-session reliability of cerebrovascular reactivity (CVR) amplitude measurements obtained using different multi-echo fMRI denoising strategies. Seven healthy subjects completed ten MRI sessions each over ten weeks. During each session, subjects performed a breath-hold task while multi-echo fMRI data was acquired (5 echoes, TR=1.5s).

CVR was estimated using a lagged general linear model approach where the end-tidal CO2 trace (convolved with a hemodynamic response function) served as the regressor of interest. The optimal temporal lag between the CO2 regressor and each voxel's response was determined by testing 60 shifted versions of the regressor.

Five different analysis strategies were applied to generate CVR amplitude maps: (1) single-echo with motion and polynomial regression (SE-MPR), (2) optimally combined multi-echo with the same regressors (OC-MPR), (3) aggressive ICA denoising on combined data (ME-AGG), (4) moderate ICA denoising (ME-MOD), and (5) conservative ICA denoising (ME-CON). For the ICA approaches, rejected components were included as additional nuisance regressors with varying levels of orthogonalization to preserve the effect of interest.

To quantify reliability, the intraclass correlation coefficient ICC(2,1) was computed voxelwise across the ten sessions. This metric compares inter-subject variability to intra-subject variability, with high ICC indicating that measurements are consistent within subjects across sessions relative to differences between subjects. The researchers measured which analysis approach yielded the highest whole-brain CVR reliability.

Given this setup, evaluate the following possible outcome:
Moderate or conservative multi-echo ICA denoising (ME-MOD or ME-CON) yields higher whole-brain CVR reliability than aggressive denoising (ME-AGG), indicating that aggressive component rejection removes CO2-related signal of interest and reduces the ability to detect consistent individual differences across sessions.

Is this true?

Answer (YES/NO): YES